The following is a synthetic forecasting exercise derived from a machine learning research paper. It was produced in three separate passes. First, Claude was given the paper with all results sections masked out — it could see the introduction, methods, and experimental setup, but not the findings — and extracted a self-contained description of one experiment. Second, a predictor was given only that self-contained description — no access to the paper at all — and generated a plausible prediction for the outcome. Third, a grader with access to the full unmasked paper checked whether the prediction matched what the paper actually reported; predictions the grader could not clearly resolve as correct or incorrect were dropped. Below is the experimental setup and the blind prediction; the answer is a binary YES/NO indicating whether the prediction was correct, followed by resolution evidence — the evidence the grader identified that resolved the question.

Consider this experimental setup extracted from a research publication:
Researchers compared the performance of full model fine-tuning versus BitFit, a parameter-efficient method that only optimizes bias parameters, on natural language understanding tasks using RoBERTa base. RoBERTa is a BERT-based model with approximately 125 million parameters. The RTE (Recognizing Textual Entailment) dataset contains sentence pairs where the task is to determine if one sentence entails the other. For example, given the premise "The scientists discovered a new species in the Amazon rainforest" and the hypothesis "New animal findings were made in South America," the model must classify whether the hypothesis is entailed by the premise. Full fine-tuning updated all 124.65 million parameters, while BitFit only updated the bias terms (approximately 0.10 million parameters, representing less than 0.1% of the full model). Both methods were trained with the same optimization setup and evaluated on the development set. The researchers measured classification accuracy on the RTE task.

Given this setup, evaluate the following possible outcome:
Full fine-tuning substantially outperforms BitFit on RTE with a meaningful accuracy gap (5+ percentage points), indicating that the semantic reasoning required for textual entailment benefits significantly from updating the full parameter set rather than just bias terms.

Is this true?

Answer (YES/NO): NO